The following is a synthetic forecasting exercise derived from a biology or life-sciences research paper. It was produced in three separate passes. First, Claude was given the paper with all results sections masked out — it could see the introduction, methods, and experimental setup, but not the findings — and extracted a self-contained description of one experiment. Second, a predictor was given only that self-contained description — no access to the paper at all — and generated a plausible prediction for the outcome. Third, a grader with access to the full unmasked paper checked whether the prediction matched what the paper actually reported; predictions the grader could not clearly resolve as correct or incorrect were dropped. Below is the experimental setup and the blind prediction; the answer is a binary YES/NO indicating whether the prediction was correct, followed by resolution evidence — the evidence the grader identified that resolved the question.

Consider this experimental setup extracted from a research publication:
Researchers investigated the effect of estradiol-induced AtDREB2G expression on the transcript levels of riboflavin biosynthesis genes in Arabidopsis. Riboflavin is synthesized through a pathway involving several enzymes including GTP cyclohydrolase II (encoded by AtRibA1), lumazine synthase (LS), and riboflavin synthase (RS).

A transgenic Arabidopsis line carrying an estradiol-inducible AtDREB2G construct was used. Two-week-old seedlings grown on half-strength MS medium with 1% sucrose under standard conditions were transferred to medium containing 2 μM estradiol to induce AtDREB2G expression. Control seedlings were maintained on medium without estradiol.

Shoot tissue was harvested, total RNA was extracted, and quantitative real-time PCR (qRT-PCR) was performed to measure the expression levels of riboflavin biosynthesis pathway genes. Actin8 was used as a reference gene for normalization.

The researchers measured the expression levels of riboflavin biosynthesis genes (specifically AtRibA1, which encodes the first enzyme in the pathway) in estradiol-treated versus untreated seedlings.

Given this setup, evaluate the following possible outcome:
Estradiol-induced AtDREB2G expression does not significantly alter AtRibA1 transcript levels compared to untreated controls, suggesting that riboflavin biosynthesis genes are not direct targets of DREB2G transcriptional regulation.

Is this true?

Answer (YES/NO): NO